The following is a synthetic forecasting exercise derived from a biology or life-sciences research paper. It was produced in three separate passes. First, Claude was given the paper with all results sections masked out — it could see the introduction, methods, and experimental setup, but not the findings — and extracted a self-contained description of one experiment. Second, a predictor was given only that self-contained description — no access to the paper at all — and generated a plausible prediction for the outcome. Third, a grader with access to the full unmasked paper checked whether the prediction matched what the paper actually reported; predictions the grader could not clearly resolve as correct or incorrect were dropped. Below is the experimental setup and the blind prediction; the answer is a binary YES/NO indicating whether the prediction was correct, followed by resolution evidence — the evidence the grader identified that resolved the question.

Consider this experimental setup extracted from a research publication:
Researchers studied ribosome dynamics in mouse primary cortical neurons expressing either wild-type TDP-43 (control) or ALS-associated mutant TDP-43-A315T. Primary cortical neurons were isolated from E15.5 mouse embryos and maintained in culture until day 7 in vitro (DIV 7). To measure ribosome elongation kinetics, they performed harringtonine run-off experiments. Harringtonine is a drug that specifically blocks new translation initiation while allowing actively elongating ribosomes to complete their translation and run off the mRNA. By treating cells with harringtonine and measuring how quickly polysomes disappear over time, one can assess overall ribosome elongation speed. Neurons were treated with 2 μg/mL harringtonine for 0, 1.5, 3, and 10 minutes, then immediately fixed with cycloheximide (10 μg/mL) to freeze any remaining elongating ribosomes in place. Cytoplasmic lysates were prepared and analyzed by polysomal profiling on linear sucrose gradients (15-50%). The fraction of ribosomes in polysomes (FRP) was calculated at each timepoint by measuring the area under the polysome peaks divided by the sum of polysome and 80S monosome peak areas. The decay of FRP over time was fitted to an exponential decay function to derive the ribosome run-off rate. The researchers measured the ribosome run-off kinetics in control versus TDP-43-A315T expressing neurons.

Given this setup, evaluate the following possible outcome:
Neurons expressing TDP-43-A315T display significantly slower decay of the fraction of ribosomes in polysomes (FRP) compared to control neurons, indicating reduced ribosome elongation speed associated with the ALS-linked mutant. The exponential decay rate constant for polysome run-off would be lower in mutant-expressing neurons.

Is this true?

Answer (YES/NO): NO